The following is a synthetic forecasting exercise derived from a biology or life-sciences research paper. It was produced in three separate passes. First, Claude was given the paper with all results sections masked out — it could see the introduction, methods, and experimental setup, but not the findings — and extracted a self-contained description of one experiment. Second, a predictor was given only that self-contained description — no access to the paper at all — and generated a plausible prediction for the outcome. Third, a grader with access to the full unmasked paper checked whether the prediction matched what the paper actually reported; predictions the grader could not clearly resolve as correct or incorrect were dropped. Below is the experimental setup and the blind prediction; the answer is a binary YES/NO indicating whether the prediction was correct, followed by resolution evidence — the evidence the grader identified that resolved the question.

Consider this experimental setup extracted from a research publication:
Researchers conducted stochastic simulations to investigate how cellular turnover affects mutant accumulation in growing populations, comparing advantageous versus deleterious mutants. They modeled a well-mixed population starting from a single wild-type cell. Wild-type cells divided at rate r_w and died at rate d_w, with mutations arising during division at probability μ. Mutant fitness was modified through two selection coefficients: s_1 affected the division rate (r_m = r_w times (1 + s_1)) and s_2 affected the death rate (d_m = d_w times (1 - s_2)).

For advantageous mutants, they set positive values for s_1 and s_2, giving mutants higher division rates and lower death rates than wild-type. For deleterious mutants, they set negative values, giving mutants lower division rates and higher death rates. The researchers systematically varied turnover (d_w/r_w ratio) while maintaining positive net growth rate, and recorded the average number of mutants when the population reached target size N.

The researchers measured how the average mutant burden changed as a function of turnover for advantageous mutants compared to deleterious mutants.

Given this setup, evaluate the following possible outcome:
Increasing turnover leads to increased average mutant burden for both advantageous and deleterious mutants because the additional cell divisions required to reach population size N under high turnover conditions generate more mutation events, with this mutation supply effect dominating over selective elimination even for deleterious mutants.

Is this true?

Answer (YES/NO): NO